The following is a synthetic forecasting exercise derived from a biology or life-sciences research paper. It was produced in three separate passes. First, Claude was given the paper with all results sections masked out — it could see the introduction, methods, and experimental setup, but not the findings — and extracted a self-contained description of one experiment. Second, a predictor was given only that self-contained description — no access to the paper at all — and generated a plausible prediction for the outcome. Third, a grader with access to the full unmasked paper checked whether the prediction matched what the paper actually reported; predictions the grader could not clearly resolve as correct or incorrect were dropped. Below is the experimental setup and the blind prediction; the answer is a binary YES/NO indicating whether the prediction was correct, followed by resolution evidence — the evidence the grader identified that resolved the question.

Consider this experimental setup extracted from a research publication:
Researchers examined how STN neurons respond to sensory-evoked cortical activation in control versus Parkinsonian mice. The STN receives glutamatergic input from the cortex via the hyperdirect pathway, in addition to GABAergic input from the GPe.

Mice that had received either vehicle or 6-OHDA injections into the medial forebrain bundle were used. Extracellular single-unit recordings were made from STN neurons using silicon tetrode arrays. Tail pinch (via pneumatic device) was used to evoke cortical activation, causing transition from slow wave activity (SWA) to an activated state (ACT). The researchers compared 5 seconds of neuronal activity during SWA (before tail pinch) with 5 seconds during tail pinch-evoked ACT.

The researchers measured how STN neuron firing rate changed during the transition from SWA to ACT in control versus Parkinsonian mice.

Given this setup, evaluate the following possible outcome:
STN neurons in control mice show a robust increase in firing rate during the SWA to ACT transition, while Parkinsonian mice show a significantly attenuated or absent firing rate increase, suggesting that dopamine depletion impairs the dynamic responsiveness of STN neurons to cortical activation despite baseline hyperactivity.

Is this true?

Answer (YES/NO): NO